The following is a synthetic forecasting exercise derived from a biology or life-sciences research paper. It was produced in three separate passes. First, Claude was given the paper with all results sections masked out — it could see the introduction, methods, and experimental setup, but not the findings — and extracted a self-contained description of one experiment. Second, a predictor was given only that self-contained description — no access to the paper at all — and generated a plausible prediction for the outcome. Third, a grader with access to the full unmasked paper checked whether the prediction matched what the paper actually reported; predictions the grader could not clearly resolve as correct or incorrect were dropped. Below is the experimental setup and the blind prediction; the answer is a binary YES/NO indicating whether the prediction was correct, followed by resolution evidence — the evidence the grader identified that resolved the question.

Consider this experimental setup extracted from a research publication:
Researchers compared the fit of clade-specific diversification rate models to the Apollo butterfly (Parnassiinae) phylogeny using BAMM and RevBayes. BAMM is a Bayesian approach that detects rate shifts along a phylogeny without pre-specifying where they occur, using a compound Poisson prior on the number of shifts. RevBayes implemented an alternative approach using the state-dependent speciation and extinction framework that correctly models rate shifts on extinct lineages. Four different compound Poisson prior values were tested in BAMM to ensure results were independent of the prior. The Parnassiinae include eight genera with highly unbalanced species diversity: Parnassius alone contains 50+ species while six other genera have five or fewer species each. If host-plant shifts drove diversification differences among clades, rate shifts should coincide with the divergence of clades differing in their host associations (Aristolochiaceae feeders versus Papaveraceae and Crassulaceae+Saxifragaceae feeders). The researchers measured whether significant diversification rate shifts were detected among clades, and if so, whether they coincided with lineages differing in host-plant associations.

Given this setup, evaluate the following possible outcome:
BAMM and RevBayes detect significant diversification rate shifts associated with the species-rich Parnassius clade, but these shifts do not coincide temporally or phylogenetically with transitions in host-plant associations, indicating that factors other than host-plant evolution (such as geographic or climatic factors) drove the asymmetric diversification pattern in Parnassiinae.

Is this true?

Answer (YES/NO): NO